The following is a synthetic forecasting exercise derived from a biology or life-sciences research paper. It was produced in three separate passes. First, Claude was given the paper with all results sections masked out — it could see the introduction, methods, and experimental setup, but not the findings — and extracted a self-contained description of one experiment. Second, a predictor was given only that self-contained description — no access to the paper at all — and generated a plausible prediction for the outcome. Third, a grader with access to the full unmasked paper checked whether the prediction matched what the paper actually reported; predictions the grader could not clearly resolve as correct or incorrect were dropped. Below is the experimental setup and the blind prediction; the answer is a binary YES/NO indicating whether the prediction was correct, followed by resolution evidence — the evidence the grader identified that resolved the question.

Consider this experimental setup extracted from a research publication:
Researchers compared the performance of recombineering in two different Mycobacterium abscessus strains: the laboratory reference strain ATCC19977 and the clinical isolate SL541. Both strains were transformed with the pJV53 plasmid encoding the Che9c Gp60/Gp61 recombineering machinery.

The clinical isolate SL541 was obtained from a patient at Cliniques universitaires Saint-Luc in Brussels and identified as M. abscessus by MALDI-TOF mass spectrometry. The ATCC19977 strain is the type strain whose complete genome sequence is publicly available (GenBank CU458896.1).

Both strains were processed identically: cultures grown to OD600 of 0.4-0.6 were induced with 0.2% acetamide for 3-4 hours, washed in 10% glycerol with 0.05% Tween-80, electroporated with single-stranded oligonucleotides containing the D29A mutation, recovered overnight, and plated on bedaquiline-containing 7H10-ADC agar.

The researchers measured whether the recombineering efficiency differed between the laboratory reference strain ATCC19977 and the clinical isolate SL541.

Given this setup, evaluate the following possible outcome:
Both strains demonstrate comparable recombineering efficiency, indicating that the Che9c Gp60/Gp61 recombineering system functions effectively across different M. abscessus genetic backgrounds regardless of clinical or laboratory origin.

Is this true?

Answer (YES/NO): YES